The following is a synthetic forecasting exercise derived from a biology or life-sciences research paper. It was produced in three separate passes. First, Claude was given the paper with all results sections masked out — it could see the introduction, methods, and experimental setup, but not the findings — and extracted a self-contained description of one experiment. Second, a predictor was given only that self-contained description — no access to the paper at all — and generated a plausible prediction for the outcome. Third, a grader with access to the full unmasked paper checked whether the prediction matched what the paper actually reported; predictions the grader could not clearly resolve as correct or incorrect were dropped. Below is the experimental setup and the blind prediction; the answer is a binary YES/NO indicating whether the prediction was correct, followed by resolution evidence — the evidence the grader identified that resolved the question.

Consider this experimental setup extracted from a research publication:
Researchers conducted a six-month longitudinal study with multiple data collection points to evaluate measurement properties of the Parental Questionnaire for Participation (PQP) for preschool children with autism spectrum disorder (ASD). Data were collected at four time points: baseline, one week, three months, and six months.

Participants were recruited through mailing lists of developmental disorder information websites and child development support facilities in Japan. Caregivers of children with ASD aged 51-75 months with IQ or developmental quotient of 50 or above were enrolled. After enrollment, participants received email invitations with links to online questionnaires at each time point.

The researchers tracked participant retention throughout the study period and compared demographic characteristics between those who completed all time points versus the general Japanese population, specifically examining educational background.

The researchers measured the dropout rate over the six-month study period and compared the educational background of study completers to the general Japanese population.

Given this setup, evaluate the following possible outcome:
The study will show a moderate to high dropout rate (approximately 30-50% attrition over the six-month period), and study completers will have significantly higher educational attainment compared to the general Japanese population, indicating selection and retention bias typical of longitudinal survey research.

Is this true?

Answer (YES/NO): YES